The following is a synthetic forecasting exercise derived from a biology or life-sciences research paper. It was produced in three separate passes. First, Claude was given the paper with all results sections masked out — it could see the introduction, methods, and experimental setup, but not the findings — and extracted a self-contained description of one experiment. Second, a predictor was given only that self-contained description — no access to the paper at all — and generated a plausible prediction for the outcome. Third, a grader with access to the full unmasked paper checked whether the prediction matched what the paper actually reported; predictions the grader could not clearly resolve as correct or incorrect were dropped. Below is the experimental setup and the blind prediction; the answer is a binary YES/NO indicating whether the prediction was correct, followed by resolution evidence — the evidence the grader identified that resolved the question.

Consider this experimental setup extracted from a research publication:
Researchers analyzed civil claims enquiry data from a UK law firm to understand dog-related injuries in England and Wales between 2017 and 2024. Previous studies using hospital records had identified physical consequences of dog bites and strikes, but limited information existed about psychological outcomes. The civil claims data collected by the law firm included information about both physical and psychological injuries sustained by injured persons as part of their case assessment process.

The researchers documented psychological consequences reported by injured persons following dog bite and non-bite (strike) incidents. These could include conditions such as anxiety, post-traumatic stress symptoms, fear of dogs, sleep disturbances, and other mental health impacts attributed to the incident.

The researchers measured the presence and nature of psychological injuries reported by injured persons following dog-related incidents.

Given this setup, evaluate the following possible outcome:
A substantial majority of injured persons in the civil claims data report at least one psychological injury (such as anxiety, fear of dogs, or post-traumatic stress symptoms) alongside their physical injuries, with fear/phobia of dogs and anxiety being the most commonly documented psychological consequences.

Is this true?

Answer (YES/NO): YES